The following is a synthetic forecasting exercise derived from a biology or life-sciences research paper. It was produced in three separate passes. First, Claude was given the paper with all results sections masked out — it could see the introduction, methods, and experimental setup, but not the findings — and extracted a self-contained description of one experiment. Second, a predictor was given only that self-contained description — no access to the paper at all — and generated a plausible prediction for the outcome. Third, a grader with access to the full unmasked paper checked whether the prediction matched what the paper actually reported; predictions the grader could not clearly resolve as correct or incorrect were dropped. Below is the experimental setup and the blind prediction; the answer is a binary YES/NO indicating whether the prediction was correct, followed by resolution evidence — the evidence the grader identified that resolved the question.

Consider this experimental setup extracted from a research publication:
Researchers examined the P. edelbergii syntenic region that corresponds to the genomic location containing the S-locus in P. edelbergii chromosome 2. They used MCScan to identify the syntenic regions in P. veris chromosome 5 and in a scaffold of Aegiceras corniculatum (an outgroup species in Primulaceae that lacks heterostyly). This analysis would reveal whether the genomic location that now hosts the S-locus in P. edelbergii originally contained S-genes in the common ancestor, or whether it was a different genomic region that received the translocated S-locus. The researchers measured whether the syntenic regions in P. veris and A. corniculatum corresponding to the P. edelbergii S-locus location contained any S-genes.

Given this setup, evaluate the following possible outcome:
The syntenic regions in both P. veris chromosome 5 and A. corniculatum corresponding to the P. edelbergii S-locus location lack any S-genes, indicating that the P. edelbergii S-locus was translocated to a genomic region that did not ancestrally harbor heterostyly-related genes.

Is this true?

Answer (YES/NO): YES